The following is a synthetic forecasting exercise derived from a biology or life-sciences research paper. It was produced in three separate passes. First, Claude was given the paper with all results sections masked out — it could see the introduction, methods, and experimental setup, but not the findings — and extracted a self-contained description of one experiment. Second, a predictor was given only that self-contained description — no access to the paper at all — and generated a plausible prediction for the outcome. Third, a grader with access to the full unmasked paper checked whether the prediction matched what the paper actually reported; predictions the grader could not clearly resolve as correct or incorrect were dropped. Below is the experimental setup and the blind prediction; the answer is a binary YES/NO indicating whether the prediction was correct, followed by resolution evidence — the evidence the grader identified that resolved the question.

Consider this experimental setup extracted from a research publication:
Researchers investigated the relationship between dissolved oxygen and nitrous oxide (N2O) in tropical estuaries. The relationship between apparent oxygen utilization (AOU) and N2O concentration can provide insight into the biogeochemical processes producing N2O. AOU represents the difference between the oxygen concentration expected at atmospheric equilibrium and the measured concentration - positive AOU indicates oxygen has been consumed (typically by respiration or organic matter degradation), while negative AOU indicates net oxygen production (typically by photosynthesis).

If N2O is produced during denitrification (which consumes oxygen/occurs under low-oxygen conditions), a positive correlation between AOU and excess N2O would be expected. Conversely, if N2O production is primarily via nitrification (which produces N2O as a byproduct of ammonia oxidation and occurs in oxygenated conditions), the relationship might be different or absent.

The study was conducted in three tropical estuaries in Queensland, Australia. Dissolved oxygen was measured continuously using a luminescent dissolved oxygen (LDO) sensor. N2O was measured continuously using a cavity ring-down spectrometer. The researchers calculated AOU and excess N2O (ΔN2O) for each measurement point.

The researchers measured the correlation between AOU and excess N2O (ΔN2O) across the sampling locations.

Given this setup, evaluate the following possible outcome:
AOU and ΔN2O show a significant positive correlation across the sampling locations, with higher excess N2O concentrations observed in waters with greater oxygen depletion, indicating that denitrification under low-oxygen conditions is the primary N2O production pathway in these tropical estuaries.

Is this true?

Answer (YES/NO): NO